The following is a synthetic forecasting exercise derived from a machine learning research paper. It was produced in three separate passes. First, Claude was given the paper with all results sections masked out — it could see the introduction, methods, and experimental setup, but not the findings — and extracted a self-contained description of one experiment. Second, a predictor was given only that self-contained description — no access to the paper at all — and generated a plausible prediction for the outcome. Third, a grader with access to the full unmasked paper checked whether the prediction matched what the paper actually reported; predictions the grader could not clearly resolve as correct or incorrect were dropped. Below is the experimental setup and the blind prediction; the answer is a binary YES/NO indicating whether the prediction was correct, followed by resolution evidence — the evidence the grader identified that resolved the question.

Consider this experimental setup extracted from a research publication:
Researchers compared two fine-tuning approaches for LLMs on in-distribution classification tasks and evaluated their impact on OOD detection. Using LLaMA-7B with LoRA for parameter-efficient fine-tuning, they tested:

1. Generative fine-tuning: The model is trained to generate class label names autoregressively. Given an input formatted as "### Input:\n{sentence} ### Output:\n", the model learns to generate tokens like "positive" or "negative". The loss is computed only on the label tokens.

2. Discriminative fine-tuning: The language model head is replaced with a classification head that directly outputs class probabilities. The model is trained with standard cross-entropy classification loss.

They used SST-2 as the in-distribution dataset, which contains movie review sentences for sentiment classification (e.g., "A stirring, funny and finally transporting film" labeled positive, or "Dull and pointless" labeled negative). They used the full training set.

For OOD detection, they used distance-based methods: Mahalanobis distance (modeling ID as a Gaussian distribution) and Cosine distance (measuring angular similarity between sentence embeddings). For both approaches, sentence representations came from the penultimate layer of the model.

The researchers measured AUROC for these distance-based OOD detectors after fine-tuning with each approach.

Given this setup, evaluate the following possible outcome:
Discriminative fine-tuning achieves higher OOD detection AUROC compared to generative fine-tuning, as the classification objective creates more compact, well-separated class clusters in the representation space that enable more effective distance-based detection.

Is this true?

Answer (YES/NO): NO